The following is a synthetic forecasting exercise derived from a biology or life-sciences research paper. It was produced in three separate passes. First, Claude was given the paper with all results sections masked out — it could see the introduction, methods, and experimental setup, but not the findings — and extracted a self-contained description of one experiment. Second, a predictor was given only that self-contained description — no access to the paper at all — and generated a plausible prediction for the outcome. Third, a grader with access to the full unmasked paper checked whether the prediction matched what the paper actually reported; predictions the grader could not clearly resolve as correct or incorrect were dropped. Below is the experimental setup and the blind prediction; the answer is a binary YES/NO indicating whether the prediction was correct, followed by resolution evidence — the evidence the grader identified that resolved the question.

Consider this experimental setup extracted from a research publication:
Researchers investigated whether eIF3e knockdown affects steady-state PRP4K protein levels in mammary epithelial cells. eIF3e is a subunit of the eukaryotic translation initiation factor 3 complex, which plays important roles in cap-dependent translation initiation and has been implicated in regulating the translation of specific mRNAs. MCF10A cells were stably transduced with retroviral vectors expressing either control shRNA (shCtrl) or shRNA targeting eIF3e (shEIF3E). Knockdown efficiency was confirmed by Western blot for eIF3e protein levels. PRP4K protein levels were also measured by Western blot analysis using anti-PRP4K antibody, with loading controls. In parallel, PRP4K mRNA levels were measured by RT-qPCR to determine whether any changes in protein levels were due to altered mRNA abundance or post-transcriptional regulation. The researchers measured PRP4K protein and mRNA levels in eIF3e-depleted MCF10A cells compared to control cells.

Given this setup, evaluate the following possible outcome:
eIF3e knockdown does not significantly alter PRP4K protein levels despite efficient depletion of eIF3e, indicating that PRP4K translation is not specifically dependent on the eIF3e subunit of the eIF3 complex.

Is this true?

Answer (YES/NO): NO